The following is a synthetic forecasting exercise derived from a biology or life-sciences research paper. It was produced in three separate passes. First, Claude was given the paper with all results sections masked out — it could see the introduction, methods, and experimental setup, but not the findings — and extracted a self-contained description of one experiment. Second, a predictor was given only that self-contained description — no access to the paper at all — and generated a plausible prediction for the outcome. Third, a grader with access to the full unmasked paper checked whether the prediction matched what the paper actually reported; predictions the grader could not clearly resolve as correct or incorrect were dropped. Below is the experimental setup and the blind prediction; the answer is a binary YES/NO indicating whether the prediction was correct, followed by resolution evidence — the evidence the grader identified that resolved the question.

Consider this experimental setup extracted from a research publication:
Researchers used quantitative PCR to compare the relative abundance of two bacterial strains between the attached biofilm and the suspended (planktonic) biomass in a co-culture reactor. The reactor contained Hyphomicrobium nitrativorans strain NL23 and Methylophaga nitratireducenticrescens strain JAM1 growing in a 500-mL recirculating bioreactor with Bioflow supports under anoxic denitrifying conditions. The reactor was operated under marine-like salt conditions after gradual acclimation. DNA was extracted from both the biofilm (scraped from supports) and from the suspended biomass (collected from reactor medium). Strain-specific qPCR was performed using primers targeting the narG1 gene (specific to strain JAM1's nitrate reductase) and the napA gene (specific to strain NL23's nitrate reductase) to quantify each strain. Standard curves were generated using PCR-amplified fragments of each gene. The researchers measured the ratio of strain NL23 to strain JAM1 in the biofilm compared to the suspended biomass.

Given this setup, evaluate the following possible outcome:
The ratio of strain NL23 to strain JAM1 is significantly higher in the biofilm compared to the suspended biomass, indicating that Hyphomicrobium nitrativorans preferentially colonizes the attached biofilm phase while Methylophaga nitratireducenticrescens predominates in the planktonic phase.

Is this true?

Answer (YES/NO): YES